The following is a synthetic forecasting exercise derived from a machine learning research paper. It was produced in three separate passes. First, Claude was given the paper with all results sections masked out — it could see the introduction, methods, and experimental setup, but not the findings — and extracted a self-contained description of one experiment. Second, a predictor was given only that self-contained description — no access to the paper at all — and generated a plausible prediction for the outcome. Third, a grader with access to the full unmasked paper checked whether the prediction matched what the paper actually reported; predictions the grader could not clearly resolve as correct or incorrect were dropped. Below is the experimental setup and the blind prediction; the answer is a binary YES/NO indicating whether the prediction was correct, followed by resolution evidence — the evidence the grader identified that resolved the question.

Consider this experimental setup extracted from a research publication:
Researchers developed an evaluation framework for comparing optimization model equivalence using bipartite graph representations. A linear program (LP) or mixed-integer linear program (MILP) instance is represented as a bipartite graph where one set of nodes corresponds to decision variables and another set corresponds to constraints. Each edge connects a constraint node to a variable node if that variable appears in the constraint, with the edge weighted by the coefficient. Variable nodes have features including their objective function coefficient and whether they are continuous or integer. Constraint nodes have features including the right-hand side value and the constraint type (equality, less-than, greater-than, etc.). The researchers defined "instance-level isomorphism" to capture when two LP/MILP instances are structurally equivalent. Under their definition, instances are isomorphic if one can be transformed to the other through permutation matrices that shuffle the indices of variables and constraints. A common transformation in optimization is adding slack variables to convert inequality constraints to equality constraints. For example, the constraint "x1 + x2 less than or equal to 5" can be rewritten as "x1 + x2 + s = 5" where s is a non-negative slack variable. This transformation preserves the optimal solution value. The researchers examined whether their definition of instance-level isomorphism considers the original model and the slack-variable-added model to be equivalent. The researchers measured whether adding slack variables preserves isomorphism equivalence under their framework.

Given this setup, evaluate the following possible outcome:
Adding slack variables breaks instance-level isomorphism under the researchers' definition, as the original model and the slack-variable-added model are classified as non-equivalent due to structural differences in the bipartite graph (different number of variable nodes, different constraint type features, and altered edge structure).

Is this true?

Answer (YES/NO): YES